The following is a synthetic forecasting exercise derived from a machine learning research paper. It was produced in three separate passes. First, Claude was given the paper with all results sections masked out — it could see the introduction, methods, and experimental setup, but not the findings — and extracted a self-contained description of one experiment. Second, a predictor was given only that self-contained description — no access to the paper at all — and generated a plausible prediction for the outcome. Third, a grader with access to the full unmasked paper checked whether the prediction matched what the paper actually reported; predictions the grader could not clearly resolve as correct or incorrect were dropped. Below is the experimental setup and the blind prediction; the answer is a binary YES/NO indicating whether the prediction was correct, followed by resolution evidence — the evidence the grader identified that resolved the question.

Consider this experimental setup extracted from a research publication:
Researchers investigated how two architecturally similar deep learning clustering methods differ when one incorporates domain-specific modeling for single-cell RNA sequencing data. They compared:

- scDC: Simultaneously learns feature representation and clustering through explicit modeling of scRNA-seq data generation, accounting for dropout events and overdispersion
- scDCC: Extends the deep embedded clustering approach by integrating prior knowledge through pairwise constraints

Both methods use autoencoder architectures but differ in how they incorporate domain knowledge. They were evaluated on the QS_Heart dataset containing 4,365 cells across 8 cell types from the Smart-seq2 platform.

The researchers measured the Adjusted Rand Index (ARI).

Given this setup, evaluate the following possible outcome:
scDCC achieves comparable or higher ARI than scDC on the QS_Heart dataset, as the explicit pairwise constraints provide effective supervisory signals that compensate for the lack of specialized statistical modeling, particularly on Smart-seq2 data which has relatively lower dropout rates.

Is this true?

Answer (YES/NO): NO